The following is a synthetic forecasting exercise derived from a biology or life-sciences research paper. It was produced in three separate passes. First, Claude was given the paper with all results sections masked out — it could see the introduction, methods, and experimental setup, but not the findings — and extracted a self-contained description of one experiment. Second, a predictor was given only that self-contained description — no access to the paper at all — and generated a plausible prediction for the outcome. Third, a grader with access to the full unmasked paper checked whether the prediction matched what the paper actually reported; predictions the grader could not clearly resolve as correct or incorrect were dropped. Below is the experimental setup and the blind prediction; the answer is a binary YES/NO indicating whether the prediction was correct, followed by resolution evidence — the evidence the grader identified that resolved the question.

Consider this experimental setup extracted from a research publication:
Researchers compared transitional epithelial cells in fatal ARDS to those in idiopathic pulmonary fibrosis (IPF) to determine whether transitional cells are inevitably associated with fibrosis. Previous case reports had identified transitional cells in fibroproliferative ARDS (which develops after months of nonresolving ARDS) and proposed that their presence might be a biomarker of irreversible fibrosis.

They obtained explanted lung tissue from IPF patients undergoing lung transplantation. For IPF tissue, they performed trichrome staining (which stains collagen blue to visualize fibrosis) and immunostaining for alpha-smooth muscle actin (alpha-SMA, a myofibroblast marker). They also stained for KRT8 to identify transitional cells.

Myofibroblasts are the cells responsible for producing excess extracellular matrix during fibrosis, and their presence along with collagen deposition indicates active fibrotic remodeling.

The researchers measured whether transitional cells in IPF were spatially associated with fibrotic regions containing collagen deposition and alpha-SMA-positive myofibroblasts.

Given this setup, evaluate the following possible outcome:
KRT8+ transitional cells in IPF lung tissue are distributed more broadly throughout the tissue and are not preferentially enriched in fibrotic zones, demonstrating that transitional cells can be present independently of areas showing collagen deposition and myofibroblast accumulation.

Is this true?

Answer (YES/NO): NO